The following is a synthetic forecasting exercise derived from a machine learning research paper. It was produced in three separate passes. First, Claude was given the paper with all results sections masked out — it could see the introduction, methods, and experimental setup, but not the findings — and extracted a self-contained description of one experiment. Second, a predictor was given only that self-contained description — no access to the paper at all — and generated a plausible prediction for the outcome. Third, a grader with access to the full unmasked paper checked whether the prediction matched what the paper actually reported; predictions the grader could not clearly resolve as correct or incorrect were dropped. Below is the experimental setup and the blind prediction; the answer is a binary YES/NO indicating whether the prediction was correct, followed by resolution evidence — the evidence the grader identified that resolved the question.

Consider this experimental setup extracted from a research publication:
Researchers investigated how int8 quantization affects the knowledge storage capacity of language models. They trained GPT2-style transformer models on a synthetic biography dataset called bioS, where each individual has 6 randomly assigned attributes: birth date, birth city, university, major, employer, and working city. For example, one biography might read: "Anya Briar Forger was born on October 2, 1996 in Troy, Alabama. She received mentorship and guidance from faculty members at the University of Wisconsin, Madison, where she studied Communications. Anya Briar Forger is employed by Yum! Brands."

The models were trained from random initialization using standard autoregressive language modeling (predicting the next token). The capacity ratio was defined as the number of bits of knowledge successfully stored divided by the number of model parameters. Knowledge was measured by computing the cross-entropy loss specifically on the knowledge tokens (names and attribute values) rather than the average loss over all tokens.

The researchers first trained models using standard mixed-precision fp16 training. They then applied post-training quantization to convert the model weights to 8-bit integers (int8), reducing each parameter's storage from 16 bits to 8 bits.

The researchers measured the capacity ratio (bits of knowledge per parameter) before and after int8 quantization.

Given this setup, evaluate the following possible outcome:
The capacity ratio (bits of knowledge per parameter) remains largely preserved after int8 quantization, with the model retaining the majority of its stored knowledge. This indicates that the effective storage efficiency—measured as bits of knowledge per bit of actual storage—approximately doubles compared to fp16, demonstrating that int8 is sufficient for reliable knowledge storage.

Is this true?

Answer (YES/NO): YES